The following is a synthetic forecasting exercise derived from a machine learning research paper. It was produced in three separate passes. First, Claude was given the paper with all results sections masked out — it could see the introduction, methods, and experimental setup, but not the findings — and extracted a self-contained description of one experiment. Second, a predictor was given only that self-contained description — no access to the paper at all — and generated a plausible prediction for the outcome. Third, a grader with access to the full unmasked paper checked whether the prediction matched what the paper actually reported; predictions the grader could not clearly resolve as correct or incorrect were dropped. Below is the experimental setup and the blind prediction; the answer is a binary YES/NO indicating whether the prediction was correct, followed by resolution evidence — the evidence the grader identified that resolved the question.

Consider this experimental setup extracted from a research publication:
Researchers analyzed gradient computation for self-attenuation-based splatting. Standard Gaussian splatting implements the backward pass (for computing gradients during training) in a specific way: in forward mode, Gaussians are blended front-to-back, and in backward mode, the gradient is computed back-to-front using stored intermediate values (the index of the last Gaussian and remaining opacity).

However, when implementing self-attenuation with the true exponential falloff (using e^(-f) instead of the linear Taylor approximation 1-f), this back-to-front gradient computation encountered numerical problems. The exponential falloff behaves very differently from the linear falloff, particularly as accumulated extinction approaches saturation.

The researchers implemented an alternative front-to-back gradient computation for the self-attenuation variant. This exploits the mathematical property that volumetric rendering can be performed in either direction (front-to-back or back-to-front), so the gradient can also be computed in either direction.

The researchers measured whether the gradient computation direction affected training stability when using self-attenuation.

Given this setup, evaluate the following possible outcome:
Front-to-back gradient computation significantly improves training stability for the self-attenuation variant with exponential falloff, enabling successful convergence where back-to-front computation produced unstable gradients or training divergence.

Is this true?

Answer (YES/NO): NO